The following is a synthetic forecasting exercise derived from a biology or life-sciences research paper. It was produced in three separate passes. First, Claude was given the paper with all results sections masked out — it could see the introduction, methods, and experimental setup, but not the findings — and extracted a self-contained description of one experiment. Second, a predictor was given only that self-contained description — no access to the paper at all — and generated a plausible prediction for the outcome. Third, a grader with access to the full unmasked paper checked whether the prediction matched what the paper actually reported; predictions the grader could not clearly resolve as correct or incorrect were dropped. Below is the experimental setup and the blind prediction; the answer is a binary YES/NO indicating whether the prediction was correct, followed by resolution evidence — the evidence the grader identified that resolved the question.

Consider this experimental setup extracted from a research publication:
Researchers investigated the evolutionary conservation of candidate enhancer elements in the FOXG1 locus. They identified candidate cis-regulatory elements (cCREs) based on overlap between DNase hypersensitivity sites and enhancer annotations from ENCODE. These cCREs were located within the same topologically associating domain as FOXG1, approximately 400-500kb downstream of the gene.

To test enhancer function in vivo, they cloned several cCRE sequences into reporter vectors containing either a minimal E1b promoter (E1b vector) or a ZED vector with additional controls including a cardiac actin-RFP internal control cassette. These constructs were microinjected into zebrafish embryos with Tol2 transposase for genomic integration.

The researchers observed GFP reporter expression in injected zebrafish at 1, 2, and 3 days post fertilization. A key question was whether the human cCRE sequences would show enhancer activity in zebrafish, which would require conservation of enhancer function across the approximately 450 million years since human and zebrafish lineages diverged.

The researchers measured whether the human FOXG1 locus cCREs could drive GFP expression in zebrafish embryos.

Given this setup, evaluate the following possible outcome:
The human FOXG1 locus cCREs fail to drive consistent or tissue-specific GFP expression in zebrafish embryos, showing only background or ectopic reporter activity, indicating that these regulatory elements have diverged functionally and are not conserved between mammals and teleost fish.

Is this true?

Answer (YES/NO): NO